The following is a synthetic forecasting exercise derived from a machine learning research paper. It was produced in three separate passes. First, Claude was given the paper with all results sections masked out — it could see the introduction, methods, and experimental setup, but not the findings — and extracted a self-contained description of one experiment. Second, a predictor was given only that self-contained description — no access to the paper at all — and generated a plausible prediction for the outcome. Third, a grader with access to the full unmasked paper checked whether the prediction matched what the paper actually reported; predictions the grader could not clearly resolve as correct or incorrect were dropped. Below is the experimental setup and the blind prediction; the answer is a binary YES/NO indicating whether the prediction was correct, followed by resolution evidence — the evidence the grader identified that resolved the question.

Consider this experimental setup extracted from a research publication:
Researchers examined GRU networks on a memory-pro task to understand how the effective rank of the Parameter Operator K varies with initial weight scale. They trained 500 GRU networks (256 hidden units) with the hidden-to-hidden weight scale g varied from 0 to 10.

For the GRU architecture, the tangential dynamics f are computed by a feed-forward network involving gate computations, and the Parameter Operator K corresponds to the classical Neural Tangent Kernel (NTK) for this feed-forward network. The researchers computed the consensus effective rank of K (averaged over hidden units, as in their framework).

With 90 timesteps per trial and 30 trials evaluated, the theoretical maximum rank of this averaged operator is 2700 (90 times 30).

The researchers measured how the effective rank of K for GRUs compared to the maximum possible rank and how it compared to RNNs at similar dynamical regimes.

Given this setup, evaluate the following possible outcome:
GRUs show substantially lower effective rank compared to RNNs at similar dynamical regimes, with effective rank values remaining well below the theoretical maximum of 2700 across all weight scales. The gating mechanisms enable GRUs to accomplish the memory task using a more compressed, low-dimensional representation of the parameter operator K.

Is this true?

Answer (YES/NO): NO